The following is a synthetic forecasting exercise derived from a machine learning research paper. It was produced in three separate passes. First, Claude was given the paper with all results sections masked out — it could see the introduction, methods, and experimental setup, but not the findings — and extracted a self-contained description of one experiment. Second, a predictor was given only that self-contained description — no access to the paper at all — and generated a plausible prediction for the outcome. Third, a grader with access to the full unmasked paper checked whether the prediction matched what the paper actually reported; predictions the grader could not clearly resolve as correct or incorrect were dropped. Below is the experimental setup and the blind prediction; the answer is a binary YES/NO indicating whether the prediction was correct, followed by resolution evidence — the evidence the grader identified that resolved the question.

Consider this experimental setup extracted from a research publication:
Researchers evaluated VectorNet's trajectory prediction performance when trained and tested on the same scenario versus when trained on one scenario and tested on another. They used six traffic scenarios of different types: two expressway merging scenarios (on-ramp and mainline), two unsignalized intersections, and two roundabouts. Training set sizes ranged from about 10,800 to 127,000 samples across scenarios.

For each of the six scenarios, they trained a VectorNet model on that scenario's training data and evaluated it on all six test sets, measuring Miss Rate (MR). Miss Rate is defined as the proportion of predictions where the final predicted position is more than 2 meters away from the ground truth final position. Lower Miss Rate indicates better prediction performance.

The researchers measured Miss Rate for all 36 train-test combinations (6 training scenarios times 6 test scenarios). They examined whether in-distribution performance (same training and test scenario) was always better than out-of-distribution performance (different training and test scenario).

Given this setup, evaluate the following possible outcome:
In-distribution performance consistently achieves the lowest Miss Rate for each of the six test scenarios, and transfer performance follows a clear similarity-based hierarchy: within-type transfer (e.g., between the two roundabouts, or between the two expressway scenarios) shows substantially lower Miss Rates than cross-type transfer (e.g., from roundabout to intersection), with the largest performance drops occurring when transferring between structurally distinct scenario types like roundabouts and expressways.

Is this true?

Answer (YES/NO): NO